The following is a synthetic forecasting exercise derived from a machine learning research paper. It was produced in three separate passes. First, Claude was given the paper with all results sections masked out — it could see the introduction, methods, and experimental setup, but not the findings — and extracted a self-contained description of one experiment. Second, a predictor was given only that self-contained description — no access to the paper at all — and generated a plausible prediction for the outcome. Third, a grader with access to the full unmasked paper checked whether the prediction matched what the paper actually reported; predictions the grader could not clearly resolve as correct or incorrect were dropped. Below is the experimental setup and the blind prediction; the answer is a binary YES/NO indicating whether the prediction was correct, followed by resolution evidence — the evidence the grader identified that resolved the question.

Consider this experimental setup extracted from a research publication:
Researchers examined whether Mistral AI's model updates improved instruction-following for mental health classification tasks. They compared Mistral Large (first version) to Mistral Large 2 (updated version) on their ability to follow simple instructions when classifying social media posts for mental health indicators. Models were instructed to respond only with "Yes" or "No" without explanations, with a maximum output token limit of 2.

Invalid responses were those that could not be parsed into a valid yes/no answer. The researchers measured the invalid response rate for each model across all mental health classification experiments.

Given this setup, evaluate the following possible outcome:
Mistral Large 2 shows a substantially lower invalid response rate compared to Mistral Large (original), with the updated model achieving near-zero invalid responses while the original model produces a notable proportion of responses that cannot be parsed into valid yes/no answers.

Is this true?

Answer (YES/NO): YES